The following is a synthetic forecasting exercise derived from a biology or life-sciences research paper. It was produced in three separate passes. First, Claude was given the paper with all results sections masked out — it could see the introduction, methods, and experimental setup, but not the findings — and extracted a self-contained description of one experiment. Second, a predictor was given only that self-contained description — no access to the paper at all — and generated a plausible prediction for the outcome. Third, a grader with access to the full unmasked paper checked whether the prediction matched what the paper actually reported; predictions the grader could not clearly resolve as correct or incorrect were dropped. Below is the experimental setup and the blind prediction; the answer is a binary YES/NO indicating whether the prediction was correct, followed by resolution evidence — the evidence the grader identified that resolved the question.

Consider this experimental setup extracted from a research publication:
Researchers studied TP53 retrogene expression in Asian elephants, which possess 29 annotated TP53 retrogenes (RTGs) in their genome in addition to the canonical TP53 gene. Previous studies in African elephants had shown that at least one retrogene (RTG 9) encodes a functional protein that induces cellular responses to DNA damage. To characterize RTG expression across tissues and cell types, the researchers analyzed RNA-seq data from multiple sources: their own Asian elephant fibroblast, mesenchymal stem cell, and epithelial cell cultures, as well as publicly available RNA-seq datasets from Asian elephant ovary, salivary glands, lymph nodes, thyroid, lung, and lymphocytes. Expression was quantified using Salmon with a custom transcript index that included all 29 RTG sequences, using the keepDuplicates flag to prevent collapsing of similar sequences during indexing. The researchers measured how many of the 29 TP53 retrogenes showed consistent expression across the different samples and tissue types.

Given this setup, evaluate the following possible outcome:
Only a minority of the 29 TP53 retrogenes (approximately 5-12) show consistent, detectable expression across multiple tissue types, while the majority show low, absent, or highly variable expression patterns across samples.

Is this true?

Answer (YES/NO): NO